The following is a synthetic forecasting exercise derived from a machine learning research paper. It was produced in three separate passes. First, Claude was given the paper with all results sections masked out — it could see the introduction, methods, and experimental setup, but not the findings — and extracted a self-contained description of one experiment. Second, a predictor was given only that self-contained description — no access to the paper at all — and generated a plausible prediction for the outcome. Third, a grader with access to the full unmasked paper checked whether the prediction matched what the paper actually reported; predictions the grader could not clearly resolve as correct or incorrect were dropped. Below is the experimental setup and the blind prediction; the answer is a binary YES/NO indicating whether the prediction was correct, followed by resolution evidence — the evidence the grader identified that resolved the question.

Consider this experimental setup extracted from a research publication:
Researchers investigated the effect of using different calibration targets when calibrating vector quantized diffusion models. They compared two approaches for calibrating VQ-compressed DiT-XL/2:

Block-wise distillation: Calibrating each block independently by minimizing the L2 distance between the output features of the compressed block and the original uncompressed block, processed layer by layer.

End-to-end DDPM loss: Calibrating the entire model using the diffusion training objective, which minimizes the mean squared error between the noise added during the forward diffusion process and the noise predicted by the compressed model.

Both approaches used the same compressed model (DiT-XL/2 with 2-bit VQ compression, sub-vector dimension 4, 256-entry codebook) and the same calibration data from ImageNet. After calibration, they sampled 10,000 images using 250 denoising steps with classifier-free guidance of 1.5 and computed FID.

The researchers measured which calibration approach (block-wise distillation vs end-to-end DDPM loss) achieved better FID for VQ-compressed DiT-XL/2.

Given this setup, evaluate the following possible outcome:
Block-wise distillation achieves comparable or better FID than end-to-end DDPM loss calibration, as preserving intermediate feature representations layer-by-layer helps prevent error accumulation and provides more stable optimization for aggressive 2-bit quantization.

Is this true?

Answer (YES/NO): NO